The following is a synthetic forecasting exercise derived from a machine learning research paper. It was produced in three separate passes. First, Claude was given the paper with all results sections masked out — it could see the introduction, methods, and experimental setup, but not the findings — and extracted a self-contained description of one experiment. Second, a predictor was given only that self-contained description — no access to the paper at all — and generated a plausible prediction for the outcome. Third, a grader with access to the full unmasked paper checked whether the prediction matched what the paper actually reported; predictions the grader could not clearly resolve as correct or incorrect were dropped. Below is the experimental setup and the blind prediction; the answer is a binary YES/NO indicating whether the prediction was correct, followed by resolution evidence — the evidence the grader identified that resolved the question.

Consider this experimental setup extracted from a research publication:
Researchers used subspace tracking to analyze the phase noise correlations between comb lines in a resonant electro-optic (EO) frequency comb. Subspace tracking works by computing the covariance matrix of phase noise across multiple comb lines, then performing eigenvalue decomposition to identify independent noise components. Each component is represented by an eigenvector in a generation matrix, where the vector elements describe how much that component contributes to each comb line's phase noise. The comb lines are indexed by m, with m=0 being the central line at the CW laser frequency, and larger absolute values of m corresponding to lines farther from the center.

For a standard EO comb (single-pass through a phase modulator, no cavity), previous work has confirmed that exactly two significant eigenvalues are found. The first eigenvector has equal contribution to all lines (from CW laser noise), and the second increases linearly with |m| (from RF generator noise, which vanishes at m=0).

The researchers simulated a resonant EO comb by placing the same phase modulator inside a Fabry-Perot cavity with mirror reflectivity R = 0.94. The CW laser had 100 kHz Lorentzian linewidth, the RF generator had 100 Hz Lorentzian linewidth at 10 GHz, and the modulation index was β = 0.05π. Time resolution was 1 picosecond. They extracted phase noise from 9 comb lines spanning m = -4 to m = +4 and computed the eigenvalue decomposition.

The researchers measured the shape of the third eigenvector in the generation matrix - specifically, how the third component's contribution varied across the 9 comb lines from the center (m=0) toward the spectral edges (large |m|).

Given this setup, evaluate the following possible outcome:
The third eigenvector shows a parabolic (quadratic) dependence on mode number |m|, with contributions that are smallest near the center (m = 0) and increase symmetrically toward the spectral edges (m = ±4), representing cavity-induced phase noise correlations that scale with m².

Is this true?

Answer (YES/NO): NO